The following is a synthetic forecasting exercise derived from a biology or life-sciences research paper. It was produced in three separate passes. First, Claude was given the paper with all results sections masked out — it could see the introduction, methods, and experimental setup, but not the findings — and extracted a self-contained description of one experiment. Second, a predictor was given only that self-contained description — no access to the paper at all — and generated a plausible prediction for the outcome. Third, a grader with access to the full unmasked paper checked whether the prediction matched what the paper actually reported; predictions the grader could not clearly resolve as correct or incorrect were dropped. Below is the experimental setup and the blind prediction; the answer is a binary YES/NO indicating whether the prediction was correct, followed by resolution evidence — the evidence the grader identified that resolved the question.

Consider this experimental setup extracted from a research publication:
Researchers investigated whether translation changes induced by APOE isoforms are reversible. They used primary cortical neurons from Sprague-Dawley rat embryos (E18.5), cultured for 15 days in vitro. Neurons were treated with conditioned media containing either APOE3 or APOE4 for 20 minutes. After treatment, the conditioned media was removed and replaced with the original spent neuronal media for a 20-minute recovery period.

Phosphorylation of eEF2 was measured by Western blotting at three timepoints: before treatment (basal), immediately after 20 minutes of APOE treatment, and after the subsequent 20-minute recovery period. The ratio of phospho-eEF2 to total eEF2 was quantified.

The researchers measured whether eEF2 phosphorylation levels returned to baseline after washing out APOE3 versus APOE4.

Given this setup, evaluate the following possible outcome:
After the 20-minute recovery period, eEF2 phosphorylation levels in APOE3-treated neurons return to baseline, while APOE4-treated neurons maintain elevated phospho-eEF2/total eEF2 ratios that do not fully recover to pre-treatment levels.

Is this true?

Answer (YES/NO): NO